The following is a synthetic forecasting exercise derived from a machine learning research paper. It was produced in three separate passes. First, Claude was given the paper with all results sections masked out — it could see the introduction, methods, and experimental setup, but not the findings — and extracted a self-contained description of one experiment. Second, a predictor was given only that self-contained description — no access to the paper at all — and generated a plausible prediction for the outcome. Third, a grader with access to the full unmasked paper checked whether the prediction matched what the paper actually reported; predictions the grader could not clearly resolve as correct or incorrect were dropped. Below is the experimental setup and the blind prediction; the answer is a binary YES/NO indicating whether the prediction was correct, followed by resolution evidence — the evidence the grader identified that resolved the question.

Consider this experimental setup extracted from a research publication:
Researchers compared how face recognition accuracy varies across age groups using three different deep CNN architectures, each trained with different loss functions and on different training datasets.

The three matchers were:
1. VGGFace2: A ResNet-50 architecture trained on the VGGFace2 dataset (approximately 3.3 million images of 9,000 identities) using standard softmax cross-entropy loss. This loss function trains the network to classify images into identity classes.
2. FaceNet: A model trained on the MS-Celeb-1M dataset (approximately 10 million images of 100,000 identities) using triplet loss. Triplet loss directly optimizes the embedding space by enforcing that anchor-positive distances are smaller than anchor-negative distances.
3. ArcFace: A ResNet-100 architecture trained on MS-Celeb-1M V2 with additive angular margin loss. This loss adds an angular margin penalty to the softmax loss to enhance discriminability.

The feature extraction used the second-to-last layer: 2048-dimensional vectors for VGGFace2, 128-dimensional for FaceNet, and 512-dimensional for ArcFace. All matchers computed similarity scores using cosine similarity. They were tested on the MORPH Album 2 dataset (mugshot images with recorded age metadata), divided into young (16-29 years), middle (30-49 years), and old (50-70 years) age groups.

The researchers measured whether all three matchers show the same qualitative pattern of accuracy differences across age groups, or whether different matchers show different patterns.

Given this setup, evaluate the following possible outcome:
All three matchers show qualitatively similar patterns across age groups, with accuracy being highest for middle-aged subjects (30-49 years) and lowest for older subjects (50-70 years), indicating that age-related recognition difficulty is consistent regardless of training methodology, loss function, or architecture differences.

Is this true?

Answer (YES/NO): NO